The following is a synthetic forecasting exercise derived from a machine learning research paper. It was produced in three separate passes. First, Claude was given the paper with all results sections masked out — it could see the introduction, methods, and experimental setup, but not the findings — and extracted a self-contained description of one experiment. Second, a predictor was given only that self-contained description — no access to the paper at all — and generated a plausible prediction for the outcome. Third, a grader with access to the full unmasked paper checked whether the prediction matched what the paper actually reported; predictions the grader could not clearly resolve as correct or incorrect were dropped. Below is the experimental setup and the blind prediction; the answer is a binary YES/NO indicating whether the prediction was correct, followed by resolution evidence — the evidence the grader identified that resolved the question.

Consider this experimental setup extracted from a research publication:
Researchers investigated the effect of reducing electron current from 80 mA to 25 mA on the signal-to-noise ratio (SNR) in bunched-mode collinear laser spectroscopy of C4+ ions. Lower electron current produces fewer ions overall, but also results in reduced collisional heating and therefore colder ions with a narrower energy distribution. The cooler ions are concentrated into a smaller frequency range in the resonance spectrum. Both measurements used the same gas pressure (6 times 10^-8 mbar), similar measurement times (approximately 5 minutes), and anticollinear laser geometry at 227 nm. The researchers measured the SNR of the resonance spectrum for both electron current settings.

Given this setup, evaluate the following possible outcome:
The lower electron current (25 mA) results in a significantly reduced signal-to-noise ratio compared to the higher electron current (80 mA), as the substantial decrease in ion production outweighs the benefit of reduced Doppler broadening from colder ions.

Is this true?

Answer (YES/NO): NO